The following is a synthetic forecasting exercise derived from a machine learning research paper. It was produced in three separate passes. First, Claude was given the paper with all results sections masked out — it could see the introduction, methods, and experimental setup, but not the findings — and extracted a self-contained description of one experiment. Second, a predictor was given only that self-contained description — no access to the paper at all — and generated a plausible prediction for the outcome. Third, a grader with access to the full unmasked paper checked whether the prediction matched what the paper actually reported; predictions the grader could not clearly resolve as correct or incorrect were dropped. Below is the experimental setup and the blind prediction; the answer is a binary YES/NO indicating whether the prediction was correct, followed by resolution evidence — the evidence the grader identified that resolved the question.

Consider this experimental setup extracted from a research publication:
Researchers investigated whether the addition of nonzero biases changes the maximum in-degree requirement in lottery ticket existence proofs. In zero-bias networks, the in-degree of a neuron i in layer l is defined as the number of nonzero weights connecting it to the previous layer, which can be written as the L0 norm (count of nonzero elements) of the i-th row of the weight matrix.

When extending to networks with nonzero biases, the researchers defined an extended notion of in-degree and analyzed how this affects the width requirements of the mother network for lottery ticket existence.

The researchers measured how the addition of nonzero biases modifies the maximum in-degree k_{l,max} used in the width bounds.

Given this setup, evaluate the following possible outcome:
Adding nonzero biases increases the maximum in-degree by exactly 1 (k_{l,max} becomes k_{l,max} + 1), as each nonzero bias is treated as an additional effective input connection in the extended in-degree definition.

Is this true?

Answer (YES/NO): YES